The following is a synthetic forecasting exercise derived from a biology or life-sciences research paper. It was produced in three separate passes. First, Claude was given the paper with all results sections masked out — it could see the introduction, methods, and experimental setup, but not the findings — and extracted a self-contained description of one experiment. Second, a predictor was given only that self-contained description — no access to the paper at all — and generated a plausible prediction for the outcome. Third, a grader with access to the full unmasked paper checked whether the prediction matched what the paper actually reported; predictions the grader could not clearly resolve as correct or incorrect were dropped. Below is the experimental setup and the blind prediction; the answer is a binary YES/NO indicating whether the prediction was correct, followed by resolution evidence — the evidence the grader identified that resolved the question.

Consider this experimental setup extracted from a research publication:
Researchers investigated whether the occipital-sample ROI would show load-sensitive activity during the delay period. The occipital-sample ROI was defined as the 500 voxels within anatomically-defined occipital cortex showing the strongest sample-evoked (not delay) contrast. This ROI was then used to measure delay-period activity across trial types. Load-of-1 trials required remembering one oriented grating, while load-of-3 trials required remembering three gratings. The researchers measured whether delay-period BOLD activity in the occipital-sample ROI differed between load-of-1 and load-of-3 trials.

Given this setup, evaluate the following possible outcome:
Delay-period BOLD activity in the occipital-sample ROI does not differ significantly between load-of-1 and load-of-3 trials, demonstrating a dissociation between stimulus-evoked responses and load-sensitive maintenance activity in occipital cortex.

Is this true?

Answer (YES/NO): NO